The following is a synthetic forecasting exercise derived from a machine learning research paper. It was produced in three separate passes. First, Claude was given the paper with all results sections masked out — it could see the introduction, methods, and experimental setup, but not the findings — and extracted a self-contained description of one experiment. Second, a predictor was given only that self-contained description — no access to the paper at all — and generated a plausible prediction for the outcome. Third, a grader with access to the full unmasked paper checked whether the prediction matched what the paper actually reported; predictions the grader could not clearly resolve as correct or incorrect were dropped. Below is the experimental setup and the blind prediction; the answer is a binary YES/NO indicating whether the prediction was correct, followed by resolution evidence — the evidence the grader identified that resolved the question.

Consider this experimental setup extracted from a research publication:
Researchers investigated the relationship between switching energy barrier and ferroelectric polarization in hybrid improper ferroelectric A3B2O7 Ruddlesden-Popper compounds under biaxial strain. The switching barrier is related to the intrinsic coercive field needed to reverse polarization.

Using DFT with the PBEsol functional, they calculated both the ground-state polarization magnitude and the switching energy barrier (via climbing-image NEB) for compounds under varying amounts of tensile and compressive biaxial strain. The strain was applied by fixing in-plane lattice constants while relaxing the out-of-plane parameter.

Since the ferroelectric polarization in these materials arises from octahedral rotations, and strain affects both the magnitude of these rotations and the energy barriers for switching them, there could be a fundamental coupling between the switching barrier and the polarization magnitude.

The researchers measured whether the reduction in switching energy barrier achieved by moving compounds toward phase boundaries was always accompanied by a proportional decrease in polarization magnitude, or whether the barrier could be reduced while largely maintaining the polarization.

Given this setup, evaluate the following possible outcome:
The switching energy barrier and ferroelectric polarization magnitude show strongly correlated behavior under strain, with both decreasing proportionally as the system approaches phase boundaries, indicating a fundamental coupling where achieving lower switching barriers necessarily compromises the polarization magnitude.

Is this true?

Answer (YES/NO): NO